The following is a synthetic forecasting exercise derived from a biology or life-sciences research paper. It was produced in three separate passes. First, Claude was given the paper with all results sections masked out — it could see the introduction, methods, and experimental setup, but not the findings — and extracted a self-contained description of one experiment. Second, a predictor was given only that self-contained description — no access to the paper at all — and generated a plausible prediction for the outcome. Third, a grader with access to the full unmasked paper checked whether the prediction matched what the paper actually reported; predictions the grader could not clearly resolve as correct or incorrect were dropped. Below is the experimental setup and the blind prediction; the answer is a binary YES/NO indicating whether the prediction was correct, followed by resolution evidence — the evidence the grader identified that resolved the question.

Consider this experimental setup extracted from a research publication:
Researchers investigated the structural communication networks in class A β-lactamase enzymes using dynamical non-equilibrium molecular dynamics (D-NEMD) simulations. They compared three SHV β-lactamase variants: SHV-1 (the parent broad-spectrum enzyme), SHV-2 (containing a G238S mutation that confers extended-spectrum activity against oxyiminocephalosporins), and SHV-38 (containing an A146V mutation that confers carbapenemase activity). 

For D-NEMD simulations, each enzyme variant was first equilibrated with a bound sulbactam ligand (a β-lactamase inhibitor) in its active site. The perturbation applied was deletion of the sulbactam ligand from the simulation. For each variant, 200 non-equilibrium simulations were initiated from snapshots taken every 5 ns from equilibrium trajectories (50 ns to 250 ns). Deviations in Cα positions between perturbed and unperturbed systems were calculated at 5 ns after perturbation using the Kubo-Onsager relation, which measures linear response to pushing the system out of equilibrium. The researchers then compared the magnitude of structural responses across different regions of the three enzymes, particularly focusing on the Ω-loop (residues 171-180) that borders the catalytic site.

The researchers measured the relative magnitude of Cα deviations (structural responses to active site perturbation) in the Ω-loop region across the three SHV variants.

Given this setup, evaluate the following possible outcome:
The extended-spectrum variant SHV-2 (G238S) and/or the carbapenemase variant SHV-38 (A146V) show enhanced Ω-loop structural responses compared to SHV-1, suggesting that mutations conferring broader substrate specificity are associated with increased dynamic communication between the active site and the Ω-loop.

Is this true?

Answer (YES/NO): YES